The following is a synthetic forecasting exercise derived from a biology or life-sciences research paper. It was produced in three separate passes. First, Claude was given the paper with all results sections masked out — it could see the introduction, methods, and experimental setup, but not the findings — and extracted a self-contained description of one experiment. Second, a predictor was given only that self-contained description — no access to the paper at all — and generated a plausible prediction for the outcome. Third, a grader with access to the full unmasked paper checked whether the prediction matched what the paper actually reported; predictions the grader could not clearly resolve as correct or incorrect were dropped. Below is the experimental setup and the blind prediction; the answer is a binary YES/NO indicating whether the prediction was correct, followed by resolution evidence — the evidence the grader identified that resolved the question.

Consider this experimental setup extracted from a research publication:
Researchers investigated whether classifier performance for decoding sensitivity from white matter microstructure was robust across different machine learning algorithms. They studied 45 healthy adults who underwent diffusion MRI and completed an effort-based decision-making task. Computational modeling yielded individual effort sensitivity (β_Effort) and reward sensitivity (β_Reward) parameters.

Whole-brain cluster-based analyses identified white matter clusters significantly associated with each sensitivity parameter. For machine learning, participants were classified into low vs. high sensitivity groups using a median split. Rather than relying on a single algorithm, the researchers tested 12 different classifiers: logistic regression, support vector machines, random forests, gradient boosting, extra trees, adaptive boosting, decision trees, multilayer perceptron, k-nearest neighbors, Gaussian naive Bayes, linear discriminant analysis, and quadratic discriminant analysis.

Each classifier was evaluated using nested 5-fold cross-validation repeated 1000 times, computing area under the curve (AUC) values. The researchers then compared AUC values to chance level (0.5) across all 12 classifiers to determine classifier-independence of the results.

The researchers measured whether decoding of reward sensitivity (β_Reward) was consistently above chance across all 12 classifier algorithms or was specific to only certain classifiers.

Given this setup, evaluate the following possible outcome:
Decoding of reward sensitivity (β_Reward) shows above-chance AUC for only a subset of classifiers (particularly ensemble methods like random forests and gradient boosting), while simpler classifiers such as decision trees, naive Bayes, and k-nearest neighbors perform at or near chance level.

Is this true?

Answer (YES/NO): NO